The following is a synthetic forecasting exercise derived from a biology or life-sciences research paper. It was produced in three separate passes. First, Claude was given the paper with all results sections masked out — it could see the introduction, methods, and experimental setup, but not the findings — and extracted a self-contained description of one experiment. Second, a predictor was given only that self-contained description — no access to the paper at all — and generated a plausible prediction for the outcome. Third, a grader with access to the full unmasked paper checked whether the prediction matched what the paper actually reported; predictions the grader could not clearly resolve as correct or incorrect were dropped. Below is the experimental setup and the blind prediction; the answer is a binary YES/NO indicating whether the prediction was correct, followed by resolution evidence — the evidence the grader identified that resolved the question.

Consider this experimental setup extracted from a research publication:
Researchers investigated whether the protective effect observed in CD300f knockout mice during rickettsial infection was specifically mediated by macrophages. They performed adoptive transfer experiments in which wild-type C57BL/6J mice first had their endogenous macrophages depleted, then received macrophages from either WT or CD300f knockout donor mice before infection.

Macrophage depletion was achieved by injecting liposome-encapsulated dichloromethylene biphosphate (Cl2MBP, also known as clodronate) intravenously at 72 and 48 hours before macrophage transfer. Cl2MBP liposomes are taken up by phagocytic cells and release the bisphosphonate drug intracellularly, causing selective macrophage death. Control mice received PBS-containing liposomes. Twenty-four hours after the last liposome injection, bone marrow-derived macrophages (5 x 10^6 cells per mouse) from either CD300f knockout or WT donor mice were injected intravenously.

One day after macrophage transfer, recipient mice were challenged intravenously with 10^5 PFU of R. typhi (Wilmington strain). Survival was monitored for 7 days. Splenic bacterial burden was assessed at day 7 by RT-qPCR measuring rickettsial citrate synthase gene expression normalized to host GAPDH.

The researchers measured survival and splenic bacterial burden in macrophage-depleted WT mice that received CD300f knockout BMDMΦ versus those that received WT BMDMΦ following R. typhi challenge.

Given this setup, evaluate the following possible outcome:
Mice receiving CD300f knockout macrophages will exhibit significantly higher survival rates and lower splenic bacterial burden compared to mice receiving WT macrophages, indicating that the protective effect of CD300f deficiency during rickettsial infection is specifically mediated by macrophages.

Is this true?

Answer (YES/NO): YES